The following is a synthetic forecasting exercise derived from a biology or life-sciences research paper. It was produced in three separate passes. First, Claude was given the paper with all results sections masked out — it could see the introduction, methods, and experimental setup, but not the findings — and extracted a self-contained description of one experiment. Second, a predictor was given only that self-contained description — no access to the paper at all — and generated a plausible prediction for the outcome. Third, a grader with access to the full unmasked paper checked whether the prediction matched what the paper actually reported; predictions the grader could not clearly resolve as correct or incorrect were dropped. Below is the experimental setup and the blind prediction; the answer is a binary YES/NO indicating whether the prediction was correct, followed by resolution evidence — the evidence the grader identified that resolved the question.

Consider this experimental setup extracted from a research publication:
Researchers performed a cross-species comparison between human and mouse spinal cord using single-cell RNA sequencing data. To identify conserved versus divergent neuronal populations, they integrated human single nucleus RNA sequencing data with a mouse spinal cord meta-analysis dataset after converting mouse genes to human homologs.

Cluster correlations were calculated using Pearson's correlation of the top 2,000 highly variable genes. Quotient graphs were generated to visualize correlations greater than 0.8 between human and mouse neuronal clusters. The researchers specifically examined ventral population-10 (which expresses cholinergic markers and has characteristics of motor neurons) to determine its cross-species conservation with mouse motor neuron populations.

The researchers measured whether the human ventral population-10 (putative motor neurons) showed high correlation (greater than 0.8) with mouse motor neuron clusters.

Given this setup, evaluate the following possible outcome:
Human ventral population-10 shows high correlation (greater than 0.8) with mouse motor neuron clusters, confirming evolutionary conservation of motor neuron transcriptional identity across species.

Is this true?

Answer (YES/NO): NO